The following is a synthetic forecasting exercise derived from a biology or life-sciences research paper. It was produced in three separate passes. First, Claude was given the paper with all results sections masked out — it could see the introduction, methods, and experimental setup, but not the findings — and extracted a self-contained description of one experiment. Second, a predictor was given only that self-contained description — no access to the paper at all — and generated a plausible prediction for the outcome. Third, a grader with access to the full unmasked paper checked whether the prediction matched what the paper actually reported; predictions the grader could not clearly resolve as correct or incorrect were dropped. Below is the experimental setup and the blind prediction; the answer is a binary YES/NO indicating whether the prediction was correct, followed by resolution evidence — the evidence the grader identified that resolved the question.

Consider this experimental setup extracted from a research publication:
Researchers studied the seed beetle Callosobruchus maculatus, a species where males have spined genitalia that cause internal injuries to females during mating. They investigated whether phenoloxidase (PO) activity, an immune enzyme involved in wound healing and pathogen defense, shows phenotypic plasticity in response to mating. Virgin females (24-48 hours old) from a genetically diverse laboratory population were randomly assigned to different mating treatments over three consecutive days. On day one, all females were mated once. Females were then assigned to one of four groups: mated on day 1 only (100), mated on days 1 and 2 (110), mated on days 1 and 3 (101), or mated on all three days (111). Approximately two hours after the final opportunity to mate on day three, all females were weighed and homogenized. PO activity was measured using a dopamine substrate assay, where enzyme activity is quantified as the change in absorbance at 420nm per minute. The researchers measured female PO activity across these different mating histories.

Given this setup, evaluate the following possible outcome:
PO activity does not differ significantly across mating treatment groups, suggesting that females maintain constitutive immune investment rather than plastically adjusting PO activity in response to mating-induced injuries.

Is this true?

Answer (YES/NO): NO